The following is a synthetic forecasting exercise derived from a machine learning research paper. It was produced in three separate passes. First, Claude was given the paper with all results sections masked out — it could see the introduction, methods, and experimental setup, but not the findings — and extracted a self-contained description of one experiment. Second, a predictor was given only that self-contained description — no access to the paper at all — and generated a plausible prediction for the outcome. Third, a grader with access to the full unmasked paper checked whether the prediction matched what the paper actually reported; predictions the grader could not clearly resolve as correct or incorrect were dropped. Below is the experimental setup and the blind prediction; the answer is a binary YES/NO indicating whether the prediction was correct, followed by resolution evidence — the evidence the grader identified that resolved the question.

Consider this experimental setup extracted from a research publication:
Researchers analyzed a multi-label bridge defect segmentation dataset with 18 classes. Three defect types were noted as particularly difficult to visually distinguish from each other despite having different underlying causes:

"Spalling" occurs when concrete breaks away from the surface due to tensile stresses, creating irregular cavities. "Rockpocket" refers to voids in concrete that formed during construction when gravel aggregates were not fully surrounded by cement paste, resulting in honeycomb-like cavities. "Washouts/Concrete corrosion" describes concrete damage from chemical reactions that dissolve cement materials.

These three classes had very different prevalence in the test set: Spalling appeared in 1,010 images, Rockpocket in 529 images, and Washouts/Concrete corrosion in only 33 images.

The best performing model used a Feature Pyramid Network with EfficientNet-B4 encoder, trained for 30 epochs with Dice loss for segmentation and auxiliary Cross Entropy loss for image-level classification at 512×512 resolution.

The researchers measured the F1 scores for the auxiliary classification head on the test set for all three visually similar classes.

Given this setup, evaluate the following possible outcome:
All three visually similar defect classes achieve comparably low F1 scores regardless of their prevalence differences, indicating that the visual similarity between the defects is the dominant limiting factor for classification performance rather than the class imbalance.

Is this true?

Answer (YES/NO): NO